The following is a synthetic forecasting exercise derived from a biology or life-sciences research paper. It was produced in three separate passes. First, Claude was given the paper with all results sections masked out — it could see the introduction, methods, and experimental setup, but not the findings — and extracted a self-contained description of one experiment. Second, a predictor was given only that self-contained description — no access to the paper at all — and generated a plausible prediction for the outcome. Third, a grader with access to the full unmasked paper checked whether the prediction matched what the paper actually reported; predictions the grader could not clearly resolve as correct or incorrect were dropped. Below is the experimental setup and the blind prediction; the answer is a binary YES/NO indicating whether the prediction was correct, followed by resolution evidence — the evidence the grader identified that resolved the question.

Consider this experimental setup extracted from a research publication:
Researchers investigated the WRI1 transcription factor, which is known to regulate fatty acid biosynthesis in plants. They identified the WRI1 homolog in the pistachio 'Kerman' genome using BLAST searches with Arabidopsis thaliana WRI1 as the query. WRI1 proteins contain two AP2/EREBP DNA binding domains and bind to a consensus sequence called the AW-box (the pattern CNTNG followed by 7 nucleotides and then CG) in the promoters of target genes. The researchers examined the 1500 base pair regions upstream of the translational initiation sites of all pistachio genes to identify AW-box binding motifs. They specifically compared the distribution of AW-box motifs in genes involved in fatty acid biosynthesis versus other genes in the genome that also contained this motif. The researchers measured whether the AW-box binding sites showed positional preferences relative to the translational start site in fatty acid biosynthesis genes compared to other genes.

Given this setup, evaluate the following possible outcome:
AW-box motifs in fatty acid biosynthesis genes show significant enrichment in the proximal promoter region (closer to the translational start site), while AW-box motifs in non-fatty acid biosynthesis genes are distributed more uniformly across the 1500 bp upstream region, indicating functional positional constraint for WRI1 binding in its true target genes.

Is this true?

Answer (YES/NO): YES